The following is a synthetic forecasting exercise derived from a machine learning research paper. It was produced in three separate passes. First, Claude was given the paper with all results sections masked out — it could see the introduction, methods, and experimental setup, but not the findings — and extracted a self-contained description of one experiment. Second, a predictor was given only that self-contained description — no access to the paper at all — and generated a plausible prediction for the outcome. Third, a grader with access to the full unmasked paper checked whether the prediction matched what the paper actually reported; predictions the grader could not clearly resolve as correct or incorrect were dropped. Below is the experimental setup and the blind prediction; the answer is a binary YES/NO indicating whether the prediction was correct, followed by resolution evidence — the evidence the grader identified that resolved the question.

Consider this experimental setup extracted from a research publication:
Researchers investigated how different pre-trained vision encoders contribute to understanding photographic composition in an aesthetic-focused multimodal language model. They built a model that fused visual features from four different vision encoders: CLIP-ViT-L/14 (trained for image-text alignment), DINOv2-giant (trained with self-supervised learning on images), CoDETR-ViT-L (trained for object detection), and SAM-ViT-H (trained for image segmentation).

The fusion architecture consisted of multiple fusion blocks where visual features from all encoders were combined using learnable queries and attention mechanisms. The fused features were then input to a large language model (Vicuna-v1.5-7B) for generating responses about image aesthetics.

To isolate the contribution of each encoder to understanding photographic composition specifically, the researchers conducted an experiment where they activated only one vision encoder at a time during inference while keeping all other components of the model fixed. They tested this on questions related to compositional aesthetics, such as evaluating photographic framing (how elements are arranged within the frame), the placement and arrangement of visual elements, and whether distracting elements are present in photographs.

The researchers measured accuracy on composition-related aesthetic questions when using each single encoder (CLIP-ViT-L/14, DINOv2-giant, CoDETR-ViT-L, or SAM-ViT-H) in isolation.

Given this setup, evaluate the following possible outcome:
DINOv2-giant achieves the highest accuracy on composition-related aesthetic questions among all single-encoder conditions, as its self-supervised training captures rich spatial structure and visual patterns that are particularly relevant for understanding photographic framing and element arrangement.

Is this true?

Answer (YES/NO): NO